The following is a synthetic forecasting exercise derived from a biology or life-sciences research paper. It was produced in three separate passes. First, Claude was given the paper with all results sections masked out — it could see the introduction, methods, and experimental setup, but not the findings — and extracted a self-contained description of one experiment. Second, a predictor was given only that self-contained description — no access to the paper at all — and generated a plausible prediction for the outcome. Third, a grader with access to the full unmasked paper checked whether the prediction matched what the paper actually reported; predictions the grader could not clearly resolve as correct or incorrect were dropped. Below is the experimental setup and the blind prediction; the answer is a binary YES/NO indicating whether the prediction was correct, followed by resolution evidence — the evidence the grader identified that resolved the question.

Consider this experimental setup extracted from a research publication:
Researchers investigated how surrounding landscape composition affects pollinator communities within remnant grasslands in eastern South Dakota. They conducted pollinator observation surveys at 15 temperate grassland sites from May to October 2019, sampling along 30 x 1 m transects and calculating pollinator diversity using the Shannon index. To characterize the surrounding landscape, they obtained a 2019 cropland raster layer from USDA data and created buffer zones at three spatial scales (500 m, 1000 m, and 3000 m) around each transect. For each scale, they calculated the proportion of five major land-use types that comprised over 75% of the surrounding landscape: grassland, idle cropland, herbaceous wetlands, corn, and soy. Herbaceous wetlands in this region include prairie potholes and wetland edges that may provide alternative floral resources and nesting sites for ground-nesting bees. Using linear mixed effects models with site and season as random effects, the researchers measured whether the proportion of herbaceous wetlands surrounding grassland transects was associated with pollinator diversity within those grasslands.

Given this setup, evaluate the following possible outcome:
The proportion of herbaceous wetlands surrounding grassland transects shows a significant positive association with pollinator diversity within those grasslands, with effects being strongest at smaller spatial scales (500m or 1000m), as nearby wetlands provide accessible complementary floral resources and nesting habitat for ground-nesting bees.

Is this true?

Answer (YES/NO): YES